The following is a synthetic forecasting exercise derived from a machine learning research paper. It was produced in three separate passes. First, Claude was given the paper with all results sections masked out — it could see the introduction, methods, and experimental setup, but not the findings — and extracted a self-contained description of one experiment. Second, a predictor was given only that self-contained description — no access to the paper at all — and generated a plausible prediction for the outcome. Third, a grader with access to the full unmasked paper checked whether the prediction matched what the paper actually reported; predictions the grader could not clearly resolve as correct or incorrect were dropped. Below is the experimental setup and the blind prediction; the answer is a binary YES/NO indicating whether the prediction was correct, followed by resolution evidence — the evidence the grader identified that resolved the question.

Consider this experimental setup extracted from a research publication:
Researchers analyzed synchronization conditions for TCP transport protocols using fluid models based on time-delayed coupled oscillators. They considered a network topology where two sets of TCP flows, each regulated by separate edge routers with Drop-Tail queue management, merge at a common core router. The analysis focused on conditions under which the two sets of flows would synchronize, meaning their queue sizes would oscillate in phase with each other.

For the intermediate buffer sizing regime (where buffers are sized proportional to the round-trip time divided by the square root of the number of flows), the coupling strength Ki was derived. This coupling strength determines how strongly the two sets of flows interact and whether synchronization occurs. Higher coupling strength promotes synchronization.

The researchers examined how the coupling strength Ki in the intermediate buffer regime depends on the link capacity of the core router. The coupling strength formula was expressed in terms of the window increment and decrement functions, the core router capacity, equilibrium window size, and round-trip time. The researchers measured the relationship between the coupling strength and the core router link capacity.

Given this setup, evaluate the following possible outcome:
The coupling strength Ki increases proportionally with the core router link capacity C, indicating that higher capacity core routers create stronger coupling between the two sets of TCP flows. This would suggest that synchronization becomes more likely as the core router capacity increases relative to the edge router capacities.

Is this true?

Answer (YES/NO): YES